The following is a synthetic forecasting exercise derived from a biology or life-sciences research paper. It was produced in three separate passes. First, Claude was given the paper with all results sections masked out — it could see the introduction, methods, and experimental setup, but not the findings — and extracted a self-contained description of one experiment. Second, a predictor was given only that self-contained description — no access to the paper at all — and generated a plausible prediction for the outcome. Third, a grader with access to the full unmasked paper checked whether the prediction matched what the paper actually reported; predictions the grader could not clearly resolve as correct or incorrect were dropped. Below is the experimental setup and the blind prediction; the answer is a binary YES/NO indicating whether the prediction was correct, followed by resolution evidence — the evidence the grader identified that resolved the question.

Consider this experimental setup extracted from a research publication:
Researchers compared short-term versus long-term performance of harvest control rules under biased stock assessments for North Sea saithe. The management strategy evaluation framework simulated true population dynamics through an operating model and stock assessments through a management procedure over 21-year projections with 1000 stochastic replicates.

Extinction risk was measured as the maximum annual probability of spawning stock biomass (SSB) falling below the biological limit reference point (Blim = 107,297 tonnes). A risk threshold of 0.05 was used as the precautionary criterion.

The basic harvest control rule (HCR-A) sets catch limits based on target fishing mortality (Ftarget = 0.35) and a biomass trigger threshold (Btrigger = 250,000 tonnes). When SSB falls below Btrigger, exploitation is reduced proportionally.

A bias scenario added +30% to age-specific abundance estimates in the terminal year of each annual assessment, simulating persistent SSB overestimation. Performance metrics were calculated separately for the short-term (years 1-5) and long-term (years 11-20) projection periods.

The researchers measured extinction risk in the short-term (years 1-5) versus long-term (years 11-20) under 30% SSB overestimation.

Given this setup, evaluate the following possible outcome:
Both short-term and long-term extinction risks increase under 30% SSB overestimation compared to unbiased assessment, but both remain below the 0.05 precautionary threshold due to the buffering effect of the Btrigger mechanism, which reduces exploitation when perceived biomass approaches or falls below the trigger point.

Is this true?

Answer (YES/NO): NO